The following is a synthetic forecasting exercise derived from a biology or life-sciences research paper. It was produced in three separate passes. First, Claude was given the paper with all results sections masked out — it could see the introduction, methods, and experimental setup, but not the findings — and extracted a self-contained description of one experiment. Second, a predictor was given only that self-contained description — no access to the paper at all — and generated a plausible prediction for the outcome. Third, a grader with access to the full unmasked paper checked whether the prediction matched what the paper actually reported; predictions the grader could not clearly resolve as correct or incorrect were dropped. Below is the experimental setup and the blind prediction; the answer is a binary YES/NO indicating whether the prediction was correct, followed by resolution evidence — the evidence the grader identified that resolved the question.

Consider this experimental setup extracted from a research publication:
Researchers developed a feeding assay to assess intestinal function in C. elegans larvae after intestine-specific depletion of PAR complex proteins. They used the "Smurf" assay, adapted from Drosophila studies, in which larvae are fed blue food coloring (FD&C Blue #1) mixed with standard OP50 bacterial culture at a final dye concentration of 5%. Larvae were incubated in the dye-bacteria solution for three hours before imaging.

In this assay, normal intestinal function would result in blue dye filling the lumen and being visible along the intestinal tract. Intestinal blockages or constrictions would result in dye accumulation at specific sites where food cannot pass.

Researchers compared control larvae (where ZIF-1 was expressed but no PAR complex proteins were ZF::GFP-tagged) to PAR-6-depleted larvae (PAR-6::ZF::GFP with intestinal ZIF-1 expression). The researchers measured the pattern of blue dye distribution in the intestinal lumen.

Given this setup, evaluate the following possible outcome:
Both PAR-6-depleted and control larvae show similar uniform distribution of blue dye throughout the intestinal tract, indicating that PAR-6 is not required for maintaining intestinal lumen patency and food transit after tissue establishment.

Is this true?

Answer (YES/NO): NO